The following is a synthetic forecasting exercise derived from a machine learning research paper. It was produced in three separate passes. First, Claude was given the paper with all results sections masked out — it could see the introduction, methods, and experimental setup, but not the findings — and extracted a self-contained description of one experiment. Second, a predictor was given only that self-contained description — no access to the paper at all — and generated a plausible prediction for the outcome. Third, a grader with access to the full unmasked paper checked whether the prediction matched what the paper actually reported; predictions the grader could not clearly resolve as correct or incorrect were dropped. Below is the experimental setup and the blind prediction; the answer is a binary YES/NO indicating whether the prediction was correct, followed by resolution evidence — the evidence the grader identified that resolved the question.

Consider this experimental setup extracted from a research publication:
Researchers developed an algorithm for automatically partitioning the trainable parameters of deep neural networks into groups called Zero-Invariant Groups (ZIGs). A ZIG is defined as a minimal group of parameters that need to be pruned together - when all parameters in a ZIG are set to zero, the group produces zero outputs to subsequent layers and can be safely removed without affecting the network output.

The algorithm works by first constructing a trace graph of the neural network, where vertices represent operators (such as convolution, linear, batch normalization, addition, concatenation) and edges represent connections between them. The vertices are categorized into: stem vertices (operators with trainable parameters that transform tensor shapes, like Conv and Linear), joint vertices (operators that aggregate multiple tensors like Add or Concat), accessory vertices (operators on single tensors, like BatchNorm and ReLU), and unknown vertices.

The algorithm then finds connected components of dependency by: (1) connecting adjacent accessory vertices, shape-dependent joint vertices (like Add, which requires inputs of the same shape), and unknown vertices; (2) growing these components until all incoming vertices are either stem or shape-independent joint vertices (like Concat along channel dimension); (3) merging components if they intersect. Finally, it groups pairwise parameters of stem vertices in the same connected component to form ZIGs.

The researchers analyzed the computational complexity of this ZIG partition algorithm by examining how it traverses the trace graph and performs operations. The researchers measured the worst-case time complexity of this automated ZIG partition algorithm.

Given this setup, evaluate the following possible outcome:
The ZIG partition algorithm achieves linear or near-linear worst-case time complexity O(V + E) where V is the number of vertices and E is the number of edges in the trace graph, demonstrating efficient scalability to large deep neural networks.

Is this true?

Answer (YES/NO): YES